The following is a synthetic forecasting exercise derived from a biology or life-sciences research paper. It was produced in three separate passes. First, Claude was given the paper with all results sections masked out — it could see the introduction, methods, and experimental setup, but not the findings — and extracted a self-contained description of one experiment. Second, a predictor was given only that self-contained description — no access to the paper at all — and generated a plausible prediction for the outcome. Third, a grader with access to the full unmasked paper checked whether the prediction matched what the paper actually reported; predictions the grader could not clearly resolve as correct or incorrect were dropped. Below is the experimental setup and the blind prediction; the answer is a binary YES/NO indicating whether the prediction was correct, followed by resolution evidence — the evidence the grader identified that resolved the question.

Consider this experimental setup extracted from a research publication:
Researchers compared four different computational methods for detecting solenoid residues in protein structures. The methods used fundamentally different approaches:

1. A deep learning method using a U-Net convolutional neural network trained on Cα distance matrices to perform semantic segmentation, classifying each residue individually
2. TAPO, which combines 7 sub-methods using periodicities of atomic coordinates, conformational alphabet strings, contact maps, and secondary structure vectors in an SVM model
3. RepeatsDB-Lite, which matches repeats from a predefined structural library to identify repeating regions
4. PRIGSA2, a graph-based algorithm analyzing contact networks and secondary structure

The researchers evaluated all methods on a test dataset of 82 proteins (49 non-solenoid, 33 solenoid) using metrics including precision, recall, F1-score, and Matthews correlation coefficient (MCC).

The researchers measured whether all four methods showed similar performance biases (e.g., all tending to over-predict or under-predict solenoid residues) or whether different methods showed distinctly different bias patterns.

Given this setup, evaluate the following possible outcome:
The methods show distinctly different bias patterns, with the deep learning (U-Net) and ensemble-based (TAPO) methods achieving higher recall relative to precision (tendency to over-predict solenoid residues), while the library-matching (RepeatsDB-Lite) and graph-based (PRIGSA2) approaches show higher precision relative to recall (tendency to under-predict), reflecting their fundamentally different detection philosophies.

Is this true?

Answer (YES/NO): NO